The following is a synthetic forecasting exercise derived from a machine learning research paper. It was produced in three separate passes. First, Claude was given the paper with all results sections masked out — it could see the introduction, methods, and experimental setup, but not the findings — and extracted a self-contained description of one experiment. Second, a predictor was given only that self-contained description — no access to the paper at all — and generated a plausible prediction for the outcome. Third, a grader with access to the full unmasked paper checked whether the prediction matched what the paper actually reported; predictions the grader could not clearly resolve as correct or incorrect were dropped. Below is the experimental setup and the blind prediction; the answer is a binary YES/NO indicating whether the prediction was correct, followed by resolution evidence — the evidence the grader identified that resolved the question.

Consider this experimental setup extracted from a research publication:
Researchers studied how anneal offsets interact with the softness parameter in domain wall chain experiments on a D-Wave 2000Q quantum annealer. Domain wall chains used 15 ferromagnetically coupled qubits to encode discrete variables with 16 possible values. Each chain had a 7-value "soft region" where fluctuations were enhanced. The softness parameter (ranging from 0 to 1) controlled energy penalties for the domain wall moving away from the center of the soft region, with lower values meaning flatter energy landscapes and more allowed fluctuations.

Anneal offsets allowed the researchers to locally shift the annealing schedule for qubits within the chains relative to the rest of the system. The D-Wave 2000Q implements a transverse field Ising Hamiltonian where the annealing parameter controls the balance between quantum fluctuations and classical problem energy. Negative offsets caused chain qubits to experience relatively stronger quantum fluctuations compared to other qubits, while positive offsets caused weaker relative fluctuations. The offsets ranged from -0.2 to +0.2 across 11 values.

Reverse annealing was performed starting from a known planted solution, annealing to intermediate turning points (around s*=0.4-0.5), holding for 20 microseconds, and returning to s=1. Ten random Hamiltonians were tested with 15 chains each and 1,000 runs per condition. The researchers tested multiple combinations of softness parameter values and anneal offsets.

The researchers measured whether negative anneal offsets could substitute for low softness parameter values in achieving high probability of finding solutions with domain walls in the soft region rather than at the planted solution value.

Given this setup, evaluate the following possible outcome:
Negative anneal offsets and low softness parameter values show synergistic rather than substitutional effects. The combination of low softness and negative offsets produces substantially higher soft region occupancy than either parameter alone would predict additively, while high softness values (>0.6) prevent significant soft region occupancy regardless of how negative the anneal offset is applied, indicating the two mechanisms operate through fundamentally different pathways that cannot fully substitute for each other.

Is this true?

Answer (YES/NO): NO